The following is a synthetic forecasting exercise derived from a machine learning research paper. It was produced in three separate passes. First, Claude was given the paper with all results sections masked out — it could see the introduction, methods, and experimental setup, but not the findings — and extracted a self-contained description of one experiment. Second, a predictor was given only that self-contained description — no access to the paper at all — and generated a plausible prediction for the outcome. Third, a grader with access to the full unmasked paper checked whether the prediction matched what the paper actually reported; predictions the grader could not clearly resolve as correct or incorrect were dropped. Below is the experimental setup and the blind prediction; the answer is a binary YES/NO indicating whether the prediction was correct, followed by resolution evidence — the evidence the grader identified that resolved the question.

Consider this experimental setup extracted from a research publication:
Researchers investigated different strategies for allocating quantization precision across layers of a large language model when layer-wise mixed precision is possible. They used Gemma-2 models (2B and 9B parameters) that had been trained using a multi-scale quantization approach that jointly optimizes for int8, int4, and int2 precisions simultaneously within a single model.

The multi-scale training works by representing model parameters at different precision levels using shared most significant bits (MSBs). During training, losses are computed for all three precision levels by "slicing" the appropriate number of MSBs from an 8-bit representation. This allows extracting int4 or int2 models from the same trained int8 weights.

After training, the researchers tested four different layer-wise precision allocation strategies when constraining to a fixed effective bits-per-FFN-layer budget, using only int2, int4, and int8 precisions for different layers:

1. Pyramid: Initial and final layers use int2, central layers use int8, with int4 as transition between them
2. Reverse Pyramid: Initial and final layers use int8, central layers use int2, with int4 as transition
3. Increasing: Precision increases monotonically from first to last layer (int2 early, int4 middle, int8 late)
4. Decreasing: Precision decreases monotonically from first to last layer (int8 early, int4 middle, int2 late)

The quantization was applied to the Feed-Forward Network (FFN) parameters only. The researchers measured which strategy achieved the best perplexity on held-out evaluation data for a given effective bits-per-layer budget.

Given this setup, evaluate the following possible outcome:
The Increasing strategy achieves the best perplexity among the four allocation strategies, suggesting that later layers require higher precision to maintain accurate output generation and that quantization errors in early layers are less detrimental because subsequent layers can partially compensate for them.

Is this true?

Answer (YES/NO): NO